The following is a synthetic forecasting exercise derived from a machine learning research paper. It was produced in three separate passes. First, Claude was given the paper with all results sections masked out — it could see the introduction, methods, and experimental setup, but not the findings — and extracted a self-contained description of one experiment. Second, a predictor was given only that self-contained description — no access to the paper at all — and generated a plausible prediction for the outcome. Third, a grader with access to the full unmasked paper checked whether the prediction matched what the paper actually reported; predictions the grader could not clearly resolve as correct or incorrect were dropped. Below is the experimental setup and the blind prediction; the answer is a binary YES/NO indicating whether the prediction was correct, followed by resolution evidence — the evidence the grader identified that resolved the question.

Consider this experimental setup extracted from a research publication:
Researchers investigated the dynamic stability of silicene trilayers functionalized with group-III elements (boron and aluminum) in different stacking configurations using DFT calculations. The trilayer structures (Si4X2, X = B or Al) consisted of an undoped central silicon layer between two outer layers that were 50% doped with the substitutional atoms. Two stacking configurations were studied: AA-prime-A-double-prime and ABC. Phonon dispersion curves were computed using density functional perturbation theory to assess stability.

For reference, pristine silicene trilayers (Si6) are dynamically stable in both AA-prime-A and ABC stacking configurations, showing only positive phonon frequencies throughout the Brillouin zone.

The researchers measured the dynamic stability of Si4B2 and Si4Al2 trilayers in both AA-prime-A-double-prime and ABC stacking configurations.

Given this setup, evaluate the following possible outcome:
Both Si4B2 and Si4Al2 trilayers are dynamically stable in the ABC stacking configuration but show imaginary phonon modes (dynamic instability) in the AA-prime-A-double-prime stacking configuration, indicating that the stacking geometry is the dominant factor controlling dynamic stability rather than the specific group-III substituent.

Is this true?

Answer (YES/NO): YES